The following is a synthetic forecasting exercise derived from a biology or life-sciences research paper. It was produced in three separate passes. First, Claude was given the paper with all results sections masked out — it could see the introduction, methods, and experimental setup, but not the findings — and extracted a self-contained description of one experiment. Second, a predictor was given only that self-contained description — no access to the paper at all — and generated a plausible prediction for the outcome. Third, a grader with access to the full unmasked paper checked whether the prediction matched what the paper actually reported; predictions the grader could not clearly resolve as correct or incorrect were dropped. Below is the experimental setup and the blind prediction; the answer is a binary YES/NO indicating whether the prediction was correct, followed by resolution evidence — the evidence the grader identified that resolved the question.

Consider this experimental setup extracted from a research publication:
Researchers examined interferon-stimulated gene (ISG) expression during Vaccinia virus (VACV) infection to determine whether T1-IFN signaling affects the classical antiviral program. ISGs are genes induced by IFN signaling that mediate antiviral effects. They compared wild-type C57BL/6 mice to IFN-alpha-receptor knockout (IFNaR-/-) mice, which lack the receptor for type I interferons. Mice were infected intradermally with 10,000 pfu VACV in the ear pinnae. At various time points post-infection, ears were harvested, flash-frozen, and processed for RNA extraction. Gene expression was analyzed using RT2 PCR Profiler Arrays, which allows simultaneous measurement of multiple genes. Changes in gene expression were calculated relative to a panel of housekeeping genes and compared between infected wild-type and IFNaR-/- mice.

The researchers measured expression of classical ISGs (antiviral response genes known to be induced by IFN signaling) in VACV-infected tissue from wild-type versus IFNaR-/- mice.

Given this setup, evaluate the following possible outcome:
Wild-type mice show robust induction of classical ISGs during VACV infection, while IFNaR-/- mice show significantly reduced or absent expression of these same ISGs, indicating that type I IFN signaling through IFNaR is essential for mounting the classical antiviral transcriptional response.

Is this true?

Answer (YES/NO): NO